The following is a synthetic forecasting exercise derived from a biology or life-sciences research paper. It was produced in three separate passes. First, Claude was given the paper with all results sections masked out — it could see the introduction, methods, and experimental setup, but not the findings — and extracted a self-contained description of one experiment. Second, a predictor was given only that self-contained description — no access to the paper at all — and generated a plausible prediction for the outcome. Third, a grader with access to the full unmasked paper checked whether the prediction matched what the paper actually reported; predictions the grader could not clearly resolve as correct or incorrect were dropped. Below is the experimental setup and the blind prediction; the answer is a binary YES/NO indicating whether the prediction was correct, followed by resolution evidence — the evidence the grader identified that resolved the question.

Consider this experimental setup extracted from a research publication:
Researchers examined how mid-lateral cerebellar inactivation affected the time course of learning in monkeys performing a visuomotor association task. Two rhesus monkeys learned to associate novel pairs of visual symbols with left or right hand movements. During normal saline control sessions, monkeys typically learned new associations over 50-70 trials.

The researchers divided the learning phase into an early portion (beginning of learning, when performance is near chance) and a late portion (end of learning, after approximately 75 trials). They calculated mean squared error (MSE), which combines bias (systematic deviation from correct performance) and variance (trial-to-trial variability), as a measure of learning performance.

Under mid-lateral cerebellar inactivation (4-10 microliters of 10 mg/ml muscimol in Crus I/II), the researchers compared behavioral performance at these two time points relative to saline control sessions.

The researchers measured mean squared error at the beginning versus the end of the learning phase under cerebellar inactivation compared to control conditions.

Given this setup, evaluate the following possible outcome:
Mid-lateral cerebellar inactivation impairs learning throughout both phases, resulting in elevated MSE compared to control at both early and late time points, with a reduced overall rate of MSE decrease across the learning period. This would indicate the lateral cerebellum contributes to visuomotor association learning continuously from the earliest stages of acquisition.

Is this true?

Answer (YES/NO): NO